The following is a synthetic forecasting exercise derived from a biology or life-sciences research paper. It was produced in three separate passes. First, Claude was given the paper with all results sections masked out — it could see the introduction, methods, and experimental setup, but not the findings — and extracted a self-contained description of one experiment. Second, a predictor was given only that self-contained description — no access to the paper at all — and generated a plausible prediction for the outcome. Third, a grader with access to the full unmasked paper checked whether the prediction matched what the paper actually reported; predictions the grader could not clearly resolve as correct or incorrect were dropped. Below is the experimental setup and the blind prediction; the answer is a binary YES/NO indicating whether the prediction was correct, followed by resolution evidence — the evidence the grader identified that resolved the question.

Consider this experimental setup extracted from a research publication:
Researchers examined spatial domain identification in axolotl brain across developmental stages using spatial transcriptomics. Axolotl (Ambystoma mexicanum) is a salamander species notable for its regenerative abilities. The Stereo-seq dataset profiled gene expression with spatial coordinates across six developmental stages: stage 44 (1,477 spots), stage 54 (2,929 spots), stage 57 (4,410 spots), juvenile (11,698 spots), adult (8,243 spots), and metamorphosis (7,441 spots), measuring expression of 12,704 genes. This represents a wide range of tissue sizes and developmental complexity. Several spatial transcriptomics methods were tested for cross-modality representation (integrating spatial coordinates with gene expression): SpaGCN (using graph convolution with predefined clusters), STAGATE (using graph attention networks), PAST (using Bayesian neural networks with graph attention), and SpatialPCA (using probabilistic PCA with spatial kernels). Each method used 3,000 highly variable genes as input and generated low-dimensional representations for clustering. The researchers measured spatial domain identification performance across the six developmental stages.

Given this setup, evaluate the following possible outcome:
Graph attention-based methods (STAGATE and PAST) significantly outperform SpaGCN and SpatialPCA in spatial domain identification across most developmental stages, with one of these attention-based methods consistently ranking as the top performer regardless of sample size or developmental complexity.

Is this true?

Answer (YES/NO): NO